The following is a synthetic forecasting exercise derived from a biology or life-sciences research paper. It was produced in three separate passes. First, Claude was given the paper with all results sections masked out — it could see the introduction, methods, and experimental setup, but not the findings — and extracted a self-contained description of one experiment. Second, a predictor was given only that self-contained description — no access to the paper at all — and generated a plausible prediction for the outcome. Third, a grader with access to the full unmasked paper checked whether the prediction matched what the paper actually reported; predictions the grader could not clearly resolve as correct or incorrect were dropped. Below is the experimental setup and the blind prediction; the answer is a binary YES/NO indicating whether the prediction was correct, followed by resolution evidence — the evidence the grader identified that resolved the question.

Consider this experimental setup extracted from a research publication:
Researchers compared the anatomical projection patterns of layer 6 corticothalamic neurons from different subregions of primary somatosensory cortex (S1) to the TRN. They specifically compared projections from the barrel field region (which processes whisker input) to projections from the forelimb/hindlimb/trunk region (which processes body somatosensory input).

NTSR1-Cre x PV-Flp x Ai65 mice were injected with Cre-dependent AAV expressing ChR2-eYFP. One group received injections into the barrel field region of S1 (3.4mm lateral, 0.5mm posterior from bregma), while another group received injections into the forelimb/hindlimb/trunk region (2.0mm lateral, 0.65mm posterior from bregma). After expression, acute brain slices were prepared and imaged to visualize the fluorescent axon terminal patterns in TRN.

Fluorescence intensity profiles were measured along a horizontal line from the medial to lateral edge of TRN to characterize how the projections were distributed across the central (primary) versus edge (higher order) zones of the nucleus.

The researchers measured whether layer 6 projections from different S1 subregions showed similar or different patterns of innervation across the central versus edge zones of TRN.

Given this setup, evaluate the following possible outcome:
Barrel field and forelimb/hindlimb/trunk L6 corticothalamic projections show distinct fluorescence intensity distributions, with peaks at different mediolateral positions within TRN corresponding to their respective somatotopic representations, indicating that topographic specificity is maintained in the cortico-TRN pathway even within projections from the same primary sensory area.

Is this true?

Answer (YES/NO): YES